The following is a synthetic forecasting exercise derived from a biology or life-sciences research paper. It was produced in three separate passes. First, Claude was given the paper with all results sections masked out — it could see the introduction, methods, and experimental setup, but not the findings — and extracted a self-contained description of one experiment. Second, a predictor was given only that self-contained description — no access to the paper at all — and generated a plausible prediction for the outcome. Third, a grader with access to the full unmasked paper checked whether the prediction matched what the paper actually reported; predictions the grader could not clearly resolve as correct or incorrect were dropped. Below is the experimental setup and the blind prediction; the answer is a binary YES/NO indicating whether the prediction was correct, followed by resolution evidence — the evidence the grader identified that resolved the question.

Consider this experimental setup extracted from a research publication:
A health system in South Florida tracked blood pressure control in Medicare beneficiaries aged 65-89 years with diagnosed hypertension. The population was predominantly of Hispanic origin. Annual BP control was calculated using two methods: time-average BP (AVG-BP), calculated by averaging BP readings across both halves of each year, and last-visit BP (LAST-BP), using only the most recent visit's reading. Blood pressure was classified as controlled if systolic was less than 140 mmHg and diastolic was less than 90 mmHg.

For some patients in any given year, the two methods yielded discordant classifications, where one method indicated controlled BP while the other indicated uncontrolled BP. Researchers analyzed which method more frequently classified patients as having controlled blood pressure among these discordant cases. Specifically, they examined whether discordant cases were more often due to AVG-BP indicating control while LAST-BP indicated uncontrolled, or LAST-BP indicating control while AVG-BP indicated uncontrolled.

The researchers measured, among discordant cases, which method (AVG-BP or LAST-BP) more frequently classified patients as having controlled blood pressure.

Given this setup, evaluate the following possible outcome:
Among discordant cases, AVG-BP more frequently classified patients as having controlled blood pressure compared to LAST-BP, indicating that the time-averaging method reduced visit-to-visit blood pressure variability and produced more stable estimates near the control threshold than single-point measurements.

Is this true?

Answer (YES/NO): YES